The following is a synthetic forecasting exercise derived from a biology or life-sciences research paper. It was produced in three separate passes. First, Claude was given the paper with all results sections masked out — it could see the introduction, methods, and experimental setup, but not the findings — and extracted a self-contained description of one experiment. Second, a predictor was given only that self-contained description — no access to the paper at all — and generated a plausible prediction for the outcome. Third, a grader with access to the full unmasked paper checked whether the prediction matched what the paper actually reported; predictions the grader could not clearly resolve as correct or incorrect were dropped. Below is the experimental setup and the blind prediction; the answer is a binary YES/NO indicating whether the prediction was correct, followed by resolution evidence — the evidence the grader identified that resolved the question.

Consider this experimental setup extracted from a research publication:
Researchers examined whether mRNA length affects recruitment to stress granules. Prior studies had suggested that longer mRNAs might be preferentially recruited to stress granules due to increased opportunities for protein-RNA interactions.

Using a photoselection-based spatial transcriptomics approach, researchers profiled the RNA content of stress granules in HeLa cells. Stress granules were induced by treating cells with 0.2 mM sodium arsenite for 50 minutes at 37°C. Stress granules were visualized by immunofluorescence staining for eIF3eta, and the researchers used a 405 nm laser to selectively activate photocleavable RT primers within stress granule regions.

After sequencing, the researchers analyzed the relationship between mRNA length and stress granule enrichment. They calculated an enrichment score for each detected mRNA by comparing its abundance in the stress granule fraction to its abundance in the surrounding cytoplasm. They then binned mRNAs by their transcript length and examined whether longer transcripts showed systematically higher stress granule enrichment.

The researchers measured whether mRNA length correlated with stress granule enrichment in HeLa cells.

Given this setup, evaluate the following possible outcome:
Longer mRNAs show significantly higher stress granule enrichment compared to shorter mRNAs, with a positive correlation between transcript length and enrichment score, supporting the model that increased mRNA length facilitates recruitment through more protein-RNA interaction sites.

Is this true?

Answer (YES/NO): YES